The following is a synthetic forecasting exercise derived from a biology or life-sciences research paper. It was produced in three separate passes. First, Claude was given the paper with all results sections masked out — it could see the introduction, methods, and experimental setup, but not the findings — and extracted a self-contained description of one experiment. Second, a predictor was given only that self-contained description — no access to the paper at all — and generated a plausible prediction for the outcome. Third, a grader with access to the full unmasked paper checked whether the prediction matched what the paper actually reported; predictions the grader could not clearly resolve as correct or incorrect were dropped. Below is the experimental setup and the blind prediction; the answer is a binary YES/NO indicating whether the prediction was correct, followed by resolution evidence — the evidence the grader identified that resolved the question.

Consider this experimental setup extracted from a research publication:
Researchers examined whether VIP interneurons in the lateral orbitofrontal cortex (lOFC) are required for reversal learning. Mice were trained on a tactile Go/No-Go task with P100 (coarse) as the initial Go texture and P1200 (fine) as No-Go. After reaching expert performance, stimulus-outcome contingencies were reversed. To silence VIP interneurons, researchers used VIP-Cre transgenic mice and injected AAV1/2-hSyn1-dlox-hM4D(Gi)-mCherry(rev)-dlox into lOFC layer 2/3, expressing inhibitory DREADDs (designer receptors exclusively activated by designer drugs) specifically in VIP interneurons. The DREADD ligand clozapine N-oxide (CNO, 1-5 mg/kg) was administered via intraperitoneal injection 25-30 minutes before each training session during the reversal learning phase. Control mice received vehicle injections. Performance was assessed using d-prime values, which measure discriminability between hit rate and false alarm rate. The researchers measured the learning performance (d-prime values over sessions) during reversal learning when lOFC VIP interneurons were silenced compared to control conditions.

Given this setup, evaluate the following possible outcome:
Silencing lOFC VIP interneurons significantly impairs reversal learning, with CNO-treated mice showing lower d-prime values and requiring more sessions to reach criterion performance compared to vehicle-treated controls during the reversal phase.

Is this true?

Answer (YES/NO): YES